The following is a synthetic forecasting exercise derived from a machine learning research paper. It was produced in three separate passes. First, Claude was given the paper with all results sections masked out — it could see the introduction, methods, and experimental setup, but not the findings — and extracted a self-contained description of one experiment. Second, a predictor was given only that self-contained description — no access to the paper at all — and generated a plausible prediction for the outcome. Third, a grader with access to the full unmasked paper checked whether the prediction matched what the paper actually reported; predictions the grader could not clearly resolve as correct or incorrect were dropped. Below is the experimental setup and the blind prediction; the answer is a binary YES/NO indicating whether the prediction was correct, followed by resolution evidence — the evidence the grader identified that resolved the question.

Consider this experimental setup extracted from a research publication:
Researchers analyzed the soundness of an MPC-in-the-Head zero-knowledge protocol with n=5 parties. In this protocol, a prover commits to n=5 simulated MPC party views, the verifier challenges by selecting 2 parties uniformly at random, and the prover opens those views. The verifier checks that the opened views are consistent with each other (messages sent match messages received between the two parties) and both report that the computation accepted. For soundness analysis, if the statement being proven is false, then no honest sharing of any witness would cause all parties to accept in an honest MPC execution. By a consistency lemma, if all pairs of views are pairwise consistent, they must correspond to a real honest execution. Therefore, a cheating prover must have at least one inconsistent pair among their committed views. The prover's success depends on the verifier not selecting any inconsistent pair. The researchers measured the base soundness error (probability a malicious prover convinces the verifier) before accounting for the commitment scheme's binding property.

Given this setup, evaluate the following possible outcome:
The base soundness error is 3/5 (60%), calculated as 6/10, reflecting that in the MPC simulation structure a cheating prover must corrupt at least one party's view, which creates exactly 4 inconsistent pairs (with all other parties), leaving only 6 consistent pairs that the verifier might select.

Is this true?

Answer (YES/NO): NO